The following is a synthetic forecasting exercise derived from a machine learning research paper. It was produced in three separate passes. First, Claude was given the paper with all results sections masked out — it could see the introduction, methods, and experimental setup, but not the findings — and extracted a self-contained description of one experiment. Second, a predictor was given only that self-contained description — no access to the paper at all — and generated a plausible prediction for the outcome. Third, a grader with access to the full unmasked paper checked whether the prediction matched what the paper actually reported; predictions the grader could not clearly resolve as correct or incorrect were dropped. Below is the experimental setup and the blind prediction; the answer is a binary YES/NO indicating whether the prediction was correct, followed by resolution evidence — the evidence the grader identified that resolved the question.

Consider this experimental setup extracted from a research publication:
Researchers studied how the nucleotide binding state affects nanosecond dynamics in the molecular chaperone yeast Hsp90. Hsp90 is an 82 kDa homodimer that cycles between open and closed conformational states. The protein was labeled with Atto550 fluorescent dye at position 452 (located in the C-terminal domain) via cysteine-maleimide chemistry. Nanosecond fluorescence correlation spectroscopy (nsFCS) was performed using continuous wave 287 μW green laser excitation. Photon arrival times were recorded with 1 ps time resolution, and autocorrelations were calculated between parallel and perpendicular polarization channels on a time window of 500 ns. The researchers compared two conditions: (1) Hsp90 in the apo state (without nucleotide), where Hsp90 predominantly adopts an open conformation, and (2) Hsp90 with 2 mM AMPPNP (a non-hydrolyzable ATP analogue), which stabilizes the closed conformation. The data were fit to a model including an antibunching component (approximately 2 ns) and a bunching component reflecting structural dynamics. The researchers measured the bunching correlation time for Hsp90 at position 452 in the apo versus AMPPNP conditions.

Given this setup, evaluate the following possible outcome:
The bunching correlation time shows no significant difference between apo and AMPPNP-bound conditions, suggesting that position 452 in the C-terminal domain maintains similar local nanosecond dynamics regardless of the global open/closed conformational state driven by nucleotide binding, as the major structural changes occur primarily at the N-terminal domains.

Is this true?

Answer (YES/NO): NO